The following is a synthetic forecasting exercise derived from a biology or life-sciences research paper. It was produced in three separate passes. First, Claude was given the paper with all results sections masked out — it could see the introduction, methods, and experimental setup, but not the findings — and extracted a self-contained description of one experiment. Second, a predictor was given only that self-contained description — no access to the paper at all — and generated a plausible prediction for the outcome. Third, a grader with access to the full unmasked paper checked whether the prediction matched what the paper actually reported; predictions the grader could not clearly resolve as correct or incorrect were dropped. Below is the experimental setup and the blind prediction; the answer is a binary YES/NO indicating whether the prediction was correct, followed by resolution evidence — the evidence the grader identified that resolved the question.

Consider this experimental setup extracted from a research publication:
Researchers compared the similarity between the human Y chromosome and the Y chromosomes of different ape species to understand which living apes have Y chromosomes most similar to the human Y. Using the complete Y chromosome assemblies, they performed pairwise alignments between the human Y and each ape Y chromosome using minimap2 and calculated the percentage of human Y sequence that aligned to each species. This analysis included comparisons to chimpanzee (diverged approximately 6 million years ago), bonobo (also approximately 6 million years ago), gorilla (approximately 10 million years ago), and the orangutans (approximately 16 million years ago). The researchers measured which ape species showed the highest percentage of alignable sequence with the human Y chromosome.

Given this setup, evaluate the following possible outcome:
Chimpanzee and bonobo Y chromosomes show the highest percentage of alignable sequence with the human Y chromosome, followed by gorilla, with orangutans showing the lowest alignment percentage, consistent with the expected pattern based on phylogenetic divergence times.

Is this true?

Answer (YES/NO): NO